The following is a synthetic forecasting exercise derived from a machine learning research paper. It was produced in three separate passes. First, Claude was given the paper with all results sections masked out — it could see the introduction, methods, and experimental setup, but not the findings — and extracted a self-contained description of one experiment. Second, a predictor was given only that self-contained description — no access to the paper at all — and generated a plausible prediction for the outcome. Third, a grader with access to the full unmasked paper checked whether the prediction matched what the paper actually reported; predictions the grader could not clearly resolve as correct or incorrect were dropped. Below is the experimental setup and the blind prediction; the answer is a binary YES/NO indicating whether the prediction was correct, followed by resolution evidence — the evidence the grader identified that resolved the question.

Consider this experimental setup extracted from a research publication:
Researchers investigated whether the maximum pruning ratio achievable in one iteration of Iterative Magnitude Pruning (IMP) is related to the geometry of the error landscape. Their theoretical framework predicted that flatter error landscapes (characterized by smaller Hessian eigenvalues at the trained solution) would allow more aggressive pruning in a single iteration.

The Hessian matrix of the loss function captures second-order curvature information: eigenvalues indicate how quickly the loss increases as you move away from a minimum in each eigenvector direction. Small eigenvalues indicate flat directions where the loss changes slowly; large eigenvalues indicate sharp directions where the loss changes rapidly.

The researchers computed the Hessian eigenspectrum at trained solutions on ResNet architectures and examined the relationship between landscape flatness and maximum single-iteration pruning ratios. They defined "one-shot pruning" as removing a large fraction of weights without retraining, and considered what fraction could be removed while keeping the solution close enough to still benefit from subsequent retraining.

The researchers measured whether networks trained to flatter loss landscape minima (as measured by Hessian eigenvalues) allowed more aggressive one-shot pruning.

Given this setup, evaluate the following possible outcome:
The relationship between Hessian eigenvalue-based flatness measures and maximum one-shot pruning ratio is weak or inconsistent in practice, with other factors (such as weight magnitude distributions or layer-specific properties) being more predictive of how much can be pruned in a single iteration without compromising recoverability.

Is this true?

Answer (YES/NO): NO